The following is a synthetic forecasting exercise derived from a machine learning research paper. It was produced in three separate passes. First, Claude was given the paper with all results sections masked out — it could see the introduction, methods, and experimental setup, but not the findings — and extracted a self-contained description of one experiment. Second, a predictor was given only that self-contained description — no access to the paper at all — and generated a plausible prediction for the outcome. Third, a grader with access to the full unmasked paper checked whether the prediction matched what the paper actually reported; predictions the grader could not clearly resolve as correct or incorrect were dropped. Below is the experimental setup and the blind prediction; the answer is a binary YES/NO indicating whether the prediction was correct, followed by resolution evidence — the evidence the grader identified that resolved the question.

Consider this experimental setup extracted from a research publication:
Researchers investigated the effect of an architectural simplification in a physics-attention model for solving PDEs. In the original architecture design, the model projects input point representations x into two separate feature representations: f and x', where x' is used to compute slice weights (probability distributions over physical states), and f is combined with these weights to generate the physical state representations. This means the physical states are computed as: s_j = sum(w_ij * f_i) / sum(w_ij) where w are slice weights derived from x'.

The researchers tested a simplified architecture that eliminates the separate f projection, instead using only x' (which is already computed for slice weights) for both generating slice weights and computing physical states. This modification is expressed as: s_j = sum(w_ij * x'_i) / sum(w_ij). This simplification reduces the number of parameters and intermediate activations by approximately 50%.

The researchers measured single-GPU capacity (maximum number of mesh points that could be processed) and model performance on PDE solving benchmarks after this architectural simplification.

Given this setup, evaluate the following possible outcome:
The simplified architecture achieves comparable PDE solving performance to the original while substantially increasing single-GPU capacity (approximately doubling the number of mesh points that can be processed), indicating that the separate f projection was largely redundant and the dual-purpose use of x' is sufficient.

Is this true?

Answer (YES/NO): YES